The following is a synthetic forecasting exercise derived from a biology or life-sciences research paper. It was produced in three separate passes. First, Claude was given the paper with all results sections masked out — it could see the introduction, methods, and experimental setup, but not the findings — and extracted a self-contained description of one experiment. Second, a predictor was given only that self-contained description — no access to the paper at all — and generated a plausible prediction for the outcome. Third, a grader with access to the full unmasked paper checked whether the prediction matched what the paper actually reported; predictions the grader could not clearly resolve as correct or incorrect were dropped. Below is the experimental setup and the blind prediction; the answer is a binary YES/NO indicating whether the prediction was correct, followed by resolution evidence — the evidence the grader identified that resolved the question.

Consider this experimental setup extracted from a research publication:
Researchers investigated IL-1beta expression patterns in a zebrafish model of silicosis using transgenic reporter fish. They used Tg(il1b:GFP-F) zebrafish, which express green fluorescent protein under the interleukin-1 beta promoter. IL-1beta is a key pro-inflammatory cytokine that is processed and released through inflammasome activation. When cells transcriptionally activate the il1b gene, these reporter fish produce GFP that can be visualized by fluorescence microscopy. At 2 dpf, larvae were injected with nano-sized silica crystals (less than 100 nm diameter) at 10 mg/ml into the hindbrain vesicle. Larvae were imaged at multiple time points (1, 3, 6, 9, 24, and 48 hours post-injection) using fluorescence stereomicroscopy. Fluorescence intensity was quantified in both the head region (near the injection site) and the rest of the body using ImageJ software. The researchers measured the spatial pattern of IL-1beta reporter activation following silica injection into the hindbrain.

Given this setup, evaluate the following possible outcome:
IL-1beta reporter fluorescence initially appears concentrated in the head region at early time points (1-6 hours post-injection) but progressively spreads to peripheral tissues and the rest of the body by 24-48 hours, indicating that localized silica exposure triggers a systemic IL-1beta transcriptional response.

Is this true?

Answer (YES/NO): NO